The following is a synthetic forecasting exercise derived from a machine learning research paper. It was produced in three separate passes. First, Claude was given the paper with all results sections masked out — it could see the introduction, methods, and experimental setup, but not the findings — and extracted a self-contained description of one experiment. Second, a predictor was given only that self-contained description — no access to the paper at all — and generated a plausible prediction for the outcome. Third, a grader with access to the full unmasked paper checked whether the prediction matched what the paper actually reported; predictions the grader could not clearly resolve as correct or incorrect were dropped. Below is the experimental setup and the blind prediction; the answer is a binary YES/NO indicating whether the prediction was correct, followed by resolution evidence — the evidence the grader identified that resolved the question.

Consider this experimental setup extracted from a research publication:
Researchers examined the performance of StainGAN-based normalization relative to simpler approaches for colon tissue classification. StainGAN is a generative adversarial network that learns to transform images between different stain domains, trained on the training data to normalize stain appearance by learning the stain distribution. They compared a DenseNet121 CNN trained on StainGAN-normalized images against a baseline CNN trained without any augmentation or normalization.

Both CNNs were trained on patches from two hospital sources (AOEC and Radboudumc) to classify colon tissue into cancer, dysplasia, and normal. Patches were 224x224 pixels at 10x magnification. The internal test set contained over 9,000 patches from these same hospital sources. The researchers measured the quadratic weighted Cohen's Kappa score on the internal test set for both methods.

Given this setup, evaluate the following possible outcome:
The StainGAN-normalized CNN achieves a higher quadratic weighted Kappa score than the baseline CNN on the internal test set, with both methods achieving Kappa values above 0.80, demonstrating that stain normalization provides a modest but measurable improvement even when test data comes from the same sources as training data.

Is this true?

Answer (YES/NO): NO